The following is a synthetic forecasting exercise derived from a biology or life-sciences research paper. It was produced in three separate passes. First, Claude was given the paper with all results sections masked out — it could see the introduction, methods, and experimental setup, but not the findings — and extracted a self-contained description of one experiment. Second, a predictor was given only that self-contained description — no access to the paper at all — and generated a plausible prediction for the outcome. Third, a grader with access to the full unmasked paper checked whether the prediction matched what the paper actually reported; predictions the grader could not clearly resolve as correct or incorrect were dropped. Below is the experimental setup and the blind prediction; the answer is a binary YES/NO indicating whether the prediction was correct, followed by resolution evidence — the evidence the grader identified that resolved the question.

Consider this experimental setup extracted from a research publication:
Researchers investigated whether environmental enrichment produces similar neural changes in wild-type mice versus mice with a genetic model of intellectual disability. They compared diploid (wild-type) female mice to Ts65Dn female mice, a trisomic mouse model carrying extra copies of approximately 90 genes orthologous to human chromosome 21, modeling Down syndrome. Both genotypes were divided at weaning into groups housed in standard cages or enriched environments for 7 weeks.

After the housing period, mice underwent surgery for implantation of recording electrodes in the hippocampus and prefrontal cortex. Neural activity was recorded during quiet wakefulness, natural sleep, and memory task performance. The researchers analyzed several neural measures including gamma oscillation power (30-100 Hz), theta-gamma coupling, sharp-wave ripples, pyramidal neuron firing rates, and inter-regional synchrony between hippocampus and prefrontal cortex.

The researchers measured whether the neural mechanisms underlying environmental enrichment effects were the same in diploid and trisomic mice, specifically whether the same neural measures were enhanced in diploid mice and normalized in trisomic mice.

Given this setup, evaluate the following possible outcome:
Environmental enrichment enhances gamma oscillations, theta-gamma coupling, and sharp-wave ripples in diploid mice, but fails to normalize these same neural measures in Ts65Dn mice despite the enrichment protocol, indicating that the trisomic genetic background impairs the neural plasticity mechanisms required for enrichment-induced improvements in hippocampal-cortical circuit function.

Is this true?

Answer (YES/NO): NO